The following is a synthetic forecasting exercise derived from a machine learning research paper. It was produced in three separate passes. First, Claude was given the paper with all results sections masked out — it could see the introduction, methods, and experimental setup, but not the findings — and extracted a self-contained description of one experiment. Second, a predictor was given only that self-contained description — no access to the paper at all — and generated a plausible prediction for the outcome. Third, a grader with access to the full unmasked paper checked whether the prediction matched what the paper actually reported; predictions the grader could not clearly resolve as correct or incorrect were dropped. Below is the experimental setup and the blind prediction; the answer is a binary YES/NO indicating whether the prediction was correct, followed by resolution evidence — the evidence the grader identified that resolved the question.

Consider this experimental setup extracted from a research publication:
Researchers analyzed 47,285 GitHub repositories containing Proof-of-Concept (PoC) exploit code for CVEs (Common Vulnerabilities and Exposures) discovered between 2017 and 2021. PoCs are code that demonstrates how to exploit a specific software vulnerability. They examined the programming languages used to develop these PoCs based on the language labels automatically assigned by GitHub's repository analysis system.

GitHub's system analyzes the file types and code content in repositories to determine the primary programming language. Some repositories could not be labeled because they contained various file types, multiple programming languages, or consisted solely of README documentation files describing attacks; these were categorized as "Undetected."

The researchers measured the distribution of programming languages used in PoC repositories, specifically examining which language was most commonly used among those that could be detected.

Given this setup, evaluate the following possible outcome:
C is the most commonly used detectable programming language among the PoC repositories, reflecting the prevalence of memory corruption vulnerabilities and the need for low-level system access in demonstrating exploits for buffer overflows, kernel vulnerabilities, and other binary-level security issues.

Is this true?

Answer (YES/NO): NO